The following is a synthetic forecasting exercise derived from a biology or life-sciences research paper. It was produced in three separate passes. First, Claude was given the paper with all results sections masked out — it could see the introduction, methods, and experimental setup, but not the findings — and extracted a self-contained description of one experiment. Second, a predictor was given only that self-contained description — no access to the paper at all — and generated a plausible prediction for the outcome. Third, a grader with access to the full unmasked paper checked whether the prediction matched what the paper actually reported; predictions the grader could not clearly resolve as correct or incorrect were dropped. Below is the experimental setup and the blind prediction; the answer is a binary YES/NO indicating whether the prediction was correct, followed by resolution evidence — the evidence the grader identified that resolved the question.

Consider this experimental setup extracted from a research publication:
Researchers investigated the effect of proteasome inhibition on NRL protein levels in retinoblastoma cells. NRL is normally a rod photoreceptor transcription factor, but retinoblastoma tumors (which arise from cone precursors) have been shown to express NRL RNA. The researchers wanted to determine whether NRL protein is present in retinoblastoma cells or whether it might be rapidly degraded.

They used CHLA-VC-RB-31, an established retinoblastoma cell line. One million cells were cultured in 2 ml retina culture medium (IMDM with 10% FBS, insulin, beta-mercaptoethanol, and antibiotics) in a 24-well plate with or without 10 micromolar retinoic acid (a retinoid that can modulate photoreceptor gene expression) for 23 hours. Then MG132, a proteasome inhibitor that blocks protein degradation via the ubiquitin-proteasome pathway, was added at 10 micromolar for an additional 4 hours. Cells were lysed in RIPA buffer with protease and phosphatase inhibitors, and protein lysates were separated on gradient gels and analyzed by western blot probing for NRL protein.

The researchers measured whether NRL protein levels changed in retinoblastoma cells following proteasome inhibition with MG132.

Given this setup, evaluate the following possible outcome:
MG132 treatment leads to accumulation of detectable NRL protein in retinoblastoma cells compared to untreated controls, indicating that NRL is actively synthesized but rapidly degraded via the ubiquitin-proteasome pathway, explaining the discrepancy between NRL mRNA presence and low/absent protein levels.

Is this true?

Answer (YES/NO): NO